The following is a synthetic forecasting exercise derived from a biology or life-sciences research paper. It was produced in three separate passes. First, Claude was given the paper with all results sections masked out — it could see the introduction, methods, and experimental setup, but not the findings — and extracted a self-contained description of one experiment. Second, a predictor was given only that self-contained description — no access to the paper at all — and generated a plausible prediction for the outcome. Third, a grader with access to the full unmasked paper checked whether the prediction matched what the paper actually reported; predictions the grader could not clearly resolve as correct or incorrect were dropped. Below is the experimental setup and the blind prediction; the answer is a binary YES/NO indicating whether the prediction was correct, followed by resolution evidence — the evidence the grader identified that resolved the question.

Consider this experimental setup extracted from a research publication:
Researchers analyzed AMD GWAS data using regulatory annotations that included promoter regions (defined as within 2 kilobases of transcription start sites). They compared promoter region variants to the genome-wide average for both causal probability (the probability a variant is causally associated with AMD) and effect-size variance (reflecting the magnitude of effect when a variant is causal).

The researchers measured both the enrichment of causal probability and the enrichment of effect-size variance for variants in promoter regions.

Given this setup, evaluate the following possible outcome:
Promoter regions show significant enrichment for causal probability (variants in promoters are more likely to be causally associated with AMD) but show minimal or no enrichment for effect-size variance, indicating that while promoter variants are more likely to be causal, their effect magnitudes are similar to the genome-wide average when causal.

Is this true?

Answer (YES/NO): YES